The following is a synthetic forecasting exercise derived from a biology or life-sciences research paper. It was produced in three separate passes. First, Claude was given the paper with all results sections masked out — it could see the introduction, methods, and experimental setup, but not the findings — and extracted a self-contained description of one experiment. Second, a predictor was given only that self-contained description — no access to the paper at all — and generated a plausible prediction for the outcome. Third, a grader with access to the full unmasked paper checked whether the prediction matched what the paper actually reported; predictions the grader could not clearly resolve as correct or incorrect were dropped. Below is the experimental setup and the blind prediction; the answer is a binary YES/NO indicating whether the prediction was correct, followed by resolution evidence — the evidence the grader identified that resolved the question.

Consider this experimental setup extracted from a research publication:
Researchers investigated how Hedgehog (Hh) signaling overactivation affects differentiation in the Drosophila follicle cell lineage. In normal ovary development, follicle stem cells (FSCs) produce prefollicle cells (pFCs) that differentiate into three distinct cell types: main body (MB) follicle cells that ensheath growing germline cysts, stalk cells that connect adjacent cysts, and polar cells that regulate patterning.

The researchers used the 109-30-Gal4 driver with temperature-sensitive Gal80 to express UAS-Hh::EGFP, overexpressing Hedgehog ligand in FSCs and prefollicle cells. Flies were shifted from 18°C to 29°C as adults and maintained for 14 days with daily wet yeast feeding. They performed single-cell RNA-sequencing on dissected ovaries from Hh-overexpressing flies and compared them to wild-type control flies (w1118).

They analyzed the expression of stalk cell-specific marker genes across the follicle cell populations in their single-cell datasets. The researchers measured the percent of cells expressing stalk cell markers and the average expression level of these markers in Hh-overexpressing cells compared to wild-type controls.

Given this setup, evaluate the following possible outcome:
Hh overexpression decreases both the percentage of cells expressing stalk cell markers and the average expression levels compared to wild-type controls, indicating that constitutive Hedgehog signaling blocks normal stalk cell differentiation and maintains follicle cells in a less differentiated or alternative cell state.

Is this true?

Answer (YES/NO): NO